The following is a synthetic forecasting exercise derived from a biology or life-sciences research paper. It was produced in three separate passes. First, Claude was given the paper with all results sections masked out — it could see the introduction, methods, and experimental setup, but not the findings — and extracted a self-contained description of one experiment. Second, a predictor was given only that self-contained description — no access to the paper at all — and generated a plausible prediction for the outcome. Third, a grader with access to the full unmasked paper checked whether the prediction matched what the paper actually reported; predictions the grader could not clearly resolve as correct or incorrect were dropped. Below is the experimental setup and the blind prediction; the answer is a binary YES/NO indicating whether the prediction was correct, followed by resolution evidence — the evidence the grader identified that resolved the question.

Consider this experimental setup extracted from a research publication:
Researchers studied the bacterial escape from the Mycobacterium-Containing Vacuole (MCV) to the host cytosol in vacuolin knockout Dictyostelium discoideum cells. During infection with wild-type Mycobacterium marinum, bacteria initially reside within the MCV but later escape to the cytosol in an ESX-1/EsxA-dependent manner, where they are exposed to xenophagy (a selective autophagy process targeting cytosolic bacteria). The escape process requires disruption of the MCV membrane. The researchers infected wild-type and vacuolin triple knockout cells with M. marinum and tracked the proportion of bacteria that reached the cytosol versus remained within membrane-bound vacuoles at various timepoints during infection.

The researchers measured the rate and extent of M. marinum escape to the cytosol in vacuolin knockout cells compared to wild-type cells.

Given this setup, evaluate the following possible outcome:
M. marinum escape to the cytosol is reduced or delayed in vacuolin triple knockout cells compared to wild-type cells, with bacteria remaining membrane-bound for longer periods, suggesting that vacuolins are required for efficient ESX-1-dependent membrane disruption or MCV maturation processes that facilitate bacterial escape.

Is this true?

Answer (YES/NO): YES